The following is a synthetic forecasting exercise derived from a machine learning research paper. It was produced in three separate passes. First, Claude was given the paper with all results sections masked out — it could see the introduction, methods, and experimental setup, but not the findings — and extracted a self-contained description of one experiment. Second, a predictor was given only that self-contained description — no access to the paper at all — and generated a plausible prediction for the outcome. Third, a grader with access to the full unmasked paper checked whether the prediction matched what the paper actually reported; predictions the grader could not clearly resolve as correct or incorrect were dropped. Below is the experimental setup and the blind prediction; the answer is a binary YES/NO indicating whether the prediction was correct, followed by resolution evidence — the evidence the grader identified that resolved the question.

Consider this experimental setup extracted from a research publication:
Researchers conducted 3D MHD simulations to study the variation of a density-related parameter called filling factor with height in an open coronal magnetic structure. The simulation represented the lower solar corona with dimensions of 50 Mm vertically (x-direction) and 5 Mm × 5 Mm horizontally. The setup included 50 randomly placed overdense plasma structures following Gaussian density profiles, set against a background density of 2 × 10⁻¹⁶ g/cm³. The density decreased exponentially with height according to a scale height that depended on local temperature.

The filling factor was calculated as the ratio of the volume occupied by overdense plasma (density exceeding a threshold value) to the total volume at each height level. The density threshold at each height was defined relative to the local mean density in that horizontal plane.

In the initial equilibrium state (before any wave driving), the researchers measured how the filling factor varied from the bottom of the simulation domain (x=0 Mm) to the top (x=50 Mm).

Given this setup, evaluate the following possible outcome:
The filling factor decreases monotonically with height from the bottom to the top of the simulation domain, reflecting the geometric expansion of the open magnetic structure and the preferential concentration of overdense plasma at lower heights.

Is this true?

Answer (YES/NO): NO